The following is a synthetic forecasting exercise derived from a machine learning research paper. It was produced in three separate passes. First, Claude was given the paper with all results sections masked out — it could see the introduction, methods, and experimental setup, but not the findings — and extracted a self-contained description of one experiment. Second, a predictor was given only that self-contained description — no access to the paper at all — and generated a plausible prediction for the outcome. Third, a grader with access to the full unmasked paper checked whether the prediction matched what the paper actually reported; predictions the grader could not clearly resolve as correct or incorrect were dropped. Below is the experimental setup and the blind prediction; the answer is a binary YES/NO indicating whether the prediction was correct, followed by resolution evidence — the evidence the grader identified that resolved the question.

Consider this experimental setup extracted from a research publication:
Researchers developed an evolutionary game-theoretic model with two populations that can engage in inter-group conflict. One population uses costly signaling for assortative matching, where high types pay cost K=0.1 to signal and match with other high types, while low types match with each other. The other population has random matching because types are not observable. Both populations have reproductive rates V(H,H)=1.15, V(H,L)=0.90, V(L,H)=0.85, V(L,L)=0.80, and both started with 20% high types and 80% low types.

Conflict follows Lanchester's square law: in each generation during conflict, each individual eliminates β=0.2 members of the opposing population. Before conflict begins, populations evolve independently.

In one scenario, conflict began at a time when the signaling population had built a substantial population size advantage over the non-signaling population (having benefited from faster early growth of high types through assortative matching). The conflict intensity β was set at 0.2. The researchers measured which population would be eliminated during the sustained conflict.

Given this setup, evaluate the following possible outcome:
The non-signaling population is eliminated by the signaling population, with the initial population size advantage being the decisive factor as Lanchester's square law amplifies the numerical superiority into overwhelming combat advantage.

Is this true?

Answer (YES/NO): YES